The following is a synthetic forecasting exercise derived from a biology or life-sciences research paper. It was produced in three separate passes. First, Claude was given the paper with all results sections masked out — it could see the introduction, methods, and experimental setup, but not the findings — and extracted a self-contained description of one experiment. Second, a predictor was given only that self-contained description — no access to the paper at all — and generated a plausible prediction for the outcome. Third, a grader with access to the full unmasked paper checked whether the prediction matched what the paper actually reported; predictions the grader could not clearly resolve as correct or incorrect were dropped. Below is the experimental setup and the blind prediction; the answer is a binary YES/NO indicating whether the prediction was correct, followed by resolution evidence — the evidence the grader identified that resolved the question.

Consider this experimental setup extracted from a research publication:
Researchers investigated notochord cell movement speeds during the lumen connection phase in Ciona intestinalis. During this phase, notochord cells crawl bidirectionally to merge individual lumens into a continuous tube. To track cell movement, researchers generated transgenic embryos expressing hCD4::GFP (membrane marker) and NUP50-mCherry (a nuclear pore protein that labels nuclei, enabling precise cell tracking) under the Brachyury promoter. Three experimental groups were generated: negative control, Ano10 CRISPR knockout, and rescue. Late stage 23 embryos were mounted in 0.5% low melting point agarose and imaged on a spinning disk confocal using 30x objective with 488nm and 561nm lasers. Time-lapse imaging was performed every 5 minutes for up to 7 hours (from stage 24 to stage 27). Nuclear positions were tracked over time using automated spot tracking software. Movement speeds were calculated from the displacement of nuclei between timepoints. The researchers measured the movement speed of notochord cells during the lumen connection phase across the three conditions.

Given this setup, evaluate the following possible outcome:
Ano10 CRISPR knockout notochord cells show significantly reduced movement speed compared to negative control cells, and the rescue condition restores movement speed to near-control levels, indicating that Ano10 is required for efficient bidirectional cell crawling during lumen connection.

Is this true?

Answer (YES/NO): YES